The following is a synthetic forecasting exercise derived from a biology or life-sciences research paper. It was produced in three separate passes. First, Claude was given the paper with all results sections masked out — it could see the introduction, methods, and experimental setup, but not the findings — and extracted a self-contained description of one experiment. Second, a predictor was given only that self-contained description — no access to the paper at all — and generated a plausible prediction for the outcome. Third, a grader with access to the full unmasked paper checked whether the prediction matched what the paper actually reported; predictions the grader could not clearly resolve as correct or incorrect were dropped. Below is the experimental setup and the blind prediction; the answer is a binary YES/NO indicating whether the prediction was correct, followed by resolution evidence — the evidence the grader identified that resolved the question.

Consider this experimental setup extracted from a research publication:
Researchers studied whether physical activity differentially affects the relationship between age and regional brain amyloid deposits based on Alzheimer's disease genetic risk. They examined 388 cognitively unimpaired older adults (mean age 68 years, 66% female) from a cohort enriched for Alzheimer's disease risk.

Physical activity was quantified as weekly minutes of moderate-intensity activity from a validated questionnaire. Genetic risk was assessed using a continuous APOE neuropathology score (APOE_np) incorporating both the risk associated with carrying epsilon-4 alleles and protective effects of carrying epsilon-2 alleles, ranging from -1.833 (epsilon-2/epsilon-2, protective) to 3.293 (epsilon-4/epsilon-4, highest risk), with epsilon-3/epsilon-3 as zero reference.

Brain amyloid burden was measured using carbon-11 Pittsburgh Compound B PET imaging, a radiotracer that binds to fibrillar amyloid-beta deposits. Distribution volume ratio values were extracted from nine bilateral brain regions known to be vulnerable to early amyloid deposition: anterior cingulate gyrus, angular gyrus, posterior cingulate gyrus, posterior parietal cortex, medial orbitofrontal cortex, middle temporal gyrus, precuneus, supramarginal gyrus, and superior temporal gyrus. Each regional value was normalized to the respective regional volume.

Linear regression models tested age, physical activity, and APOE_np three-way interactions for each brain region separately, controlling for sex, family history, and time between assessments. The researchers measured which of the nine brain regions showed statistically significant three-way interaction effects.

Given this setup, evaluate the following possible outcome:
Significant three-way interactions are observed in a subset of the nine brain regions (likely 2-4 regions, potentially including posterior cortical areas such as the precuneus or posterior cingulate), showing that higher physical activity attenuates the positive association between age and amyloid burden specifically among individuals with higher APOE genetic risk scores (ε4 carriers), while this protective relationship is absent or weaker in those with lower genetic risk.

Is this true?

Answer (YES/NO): NO